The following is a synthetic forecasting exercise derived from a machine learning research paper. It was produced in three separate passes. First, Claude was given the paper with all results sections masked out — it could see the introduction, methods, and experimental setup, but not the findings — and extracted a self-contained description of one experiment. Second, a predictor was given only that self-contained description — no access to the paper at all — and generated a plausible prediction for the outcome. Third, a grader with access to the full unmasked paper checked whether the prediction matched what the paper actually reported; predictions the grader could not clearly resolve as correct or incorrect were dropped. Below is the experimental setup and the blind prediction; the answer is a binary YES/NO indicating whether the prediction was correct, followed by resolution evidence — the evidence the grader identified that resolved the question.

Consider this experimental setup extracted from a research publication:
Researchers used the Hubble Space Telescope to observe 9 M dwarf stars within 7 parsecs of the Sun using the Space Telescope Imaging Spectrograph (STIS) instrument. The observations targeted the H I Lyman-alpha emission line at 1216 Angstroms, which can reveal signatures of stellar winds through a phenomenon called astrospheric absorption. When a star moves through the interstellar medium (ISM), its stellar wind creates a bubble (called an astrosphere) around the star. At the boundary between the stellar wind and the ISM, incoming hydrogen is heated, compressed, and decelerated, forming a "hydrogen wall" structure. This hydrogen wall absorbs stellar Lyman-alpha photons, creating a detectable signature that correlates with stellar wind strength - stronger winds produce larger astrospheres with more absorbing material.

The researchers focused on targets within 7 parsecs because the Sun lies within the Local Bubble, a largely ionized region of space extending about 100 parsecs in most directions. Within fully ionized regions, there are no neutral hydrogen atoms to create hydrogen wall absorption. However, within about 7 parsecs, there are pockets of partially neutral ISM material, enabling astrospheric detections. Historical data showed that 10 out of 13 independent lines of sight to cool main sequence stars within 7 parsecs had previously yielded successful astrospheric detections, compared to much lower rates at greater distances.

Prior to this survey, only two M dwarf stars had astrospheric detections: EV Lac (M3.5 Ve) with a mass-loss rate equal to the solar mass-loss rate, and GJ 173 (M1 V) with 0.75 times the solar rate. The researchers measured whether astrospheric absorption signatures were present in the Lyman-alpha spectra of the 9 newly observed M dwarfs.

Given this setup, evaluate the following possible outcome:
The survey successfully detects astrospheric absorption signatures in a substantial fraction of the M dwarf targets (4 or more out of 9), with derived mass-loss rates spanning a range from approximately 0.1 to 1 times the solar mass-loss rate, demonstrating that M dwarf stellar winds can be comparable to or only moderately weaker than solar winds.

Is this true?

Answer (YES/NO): NO